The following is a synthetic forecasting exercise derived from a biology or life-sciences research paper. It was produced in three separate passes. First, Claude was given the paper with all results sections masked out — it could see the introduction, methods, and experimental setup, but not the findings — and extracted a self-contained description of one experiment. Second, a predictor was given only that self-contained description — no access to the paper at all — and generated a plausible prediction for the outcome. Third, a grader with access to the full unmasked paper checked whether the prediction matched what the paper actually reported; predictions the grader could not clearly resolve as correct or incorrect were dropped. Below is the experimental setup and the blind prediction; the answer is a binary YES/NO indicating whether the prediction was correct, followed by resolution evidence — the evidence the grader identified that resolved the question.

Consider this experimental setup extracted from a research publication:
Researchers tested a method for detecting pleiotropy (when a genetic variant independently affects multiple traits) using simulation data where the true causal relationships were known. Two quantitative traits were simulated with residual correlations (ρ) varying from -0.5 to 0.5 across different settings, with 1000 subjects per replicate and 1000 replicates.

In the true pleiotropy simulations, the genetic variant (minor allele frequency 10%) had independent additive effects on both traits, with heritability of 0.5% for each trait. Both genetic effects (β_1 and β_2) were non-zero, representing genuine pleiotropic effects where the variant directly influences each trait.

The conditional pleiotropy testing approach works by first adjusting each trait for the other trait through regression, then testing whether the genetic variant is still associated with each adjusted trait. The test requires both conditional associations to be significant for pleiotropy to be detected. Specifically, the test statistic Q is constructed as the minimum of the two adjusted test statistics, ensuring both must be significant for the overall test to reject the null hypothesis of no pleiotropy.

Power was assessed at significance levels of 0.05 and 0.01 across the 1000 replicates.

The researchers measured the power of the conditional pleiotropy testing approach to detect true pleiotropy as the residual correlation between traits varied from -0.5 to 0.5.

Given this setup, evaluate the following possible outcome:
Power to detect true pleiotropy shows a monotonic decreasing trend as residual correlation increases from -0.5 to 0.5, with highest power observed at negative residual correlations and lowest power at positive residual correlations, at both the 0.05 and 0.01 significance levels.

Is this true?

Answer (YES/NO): NO